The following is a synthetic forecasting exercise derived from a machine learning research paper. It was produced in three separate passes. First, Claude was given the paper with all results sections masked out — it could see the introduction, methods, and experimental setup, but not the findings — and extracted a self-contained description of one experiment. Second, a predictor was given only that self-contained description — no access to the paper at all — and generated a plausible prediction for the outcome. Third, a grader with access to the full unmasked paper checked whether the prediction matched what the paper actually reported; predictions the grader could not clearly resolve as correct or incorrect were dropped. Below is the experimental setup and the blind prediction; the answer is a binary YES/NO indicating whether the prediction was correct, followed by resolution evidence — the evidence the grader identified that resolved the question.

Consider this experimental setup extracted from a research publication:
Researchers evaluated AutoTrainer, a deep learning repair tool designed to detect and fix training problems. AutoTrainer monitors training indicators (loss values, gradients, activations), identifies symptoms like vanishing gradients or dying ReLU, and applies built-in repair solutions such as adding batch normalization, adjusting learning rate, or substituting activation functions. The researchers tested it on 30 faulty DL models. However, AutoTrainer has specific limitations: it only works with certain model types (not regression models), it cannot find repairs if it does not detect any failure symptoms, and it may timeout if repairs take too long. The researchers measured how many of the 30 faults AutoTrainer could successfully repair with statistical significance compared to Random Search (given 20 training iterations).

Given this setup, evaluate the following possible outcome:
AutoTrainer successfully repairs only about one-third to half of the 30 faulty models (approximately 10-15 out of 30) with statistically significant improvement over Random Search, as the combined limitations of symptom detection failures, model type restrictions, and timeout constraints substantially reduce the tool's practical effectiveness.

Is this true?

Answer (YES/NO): YES